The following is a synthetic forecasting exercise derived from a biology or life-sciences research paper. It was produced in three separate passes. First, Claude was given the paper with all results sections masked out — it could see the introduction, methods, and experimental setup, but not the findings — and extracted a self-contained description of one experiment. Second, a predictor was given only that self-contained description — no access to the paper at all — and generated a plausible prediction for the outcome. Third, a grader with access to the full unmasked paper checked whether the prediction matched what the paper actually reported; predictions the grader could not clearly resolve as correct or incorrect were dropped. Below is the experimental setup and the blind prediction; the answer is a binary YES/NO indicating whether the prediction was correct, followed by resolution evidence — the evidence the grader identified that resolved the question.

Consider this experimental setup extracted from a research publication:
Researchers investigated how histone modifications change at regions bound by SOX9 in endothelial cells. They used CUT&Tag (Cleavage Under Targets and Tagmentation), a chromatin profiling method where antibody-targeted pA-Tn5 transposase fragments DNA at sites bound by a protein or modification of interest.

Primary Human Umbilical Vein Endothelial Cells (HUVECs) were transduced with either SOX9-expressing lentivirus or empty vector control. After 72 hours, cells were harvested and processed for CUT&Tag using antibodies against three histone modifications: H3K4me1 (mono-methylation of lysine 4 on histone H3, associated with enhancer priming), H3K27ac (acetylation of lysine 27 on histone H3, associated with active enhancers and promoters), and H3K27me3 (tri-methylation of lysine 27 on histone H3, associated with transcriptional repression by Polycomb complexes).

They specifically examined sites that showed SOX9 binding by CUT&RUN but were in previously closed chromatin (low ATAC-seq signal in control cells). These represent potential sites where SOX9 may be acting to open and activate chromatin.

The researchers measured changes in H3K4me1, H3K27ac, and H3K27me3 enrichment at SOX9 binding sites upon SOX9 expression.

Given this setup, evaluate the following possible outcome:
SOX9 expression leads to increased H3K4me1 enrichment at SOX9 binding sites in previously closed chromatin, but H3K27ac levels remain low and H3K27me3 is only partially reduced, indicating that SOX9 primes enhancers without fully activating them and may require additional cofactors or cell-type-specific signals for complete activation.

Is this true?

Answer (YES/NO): NO